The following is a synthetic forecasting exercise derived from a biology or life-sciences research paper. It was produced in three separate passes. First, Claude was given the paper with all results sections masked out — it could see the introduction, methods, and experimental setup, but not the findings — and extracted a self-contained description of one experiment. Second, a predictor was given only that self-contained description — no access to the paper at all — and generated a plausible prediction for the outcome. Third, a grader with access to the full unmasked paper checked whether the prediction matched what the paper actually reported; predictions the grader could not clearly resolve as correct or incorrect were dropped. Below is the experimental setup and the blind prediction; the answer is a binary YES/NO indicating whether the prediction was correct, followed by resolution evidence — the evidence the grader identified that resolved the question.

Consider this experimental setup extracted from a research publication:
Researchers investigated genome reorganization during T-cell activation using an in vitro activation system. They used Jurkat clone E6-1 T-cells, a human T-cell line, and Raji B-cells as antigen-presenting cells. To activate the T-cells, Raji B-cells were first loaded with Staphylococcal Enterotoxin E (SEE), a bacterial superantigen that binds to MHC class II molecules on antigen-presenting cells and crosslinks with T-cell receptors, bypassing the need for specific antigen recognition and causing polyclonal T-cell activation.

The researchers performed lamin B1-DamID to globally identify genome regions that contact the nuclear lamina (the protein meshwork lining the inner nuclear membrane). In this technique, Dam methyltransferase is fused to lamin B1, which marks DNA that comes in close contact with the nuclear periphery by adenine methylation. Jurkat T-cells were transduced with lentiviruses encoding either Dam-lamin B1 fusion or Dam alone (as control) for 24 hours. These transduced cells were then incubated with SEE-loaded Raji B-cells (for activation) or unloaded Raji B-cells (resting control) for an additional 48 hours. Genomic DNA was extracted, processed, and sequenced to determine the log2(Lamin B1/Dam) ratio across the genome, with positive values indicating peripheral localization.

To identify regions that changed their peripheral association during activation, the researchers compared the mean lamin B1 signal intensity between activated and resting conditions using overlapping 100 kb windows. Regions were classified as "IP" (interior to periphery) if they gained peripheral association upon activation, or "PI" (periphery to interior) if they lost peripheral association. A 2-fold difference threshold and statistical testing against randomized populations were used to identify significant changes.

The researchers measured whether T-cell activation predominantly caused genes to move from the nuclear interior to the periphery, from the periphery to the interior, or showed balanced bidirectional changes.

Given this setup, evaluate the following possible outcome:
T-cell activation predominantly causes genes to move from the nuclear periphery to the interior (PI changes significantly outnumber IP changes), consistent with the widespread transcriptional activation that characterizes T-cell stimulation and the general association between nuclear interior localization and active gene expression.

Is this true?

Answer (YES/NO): YES